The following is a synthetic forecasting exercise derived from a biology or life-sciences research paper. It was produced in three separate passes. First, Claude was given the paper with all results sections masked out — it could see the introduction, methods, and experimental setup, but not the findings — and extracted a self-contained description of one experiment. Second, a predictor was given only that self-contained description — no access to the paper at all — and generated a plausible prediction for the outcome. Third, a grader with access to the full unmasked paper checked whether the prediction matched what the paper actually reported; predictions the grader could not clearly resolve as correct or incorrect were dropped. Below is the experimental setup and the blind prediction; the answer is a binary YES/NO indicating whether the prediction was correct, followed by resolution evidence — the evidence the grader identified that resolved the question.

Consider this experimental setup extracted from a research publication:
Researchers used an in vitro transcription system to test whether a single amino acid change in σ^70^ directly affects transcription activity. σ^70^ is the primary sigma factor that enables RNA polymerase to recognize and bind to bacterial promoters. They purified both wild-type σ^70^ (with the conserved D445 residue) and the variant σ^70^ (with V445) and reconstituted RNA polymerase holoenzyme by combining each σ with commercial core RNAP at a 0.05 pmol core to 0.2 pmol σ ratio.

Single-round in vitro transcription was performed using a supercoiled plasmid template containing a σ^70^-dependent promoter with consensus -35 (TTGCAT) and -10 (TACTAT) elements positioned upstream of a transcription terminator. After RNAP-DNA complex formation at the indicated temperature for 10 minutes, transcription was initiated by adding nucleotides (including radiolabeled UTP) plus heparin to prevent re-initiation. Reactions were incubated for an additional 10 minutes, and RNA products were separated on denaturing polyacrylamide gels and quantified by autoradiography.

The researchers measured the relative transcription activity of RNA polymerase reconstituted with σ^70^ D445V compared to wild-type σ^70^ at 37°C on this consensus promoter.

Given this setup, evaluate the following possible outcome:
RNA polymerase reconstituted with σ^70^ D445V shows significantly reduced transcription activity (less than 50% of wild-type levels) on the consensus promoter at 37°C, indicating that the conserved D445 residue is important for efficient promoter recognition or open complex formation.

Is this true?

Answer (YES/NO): NO